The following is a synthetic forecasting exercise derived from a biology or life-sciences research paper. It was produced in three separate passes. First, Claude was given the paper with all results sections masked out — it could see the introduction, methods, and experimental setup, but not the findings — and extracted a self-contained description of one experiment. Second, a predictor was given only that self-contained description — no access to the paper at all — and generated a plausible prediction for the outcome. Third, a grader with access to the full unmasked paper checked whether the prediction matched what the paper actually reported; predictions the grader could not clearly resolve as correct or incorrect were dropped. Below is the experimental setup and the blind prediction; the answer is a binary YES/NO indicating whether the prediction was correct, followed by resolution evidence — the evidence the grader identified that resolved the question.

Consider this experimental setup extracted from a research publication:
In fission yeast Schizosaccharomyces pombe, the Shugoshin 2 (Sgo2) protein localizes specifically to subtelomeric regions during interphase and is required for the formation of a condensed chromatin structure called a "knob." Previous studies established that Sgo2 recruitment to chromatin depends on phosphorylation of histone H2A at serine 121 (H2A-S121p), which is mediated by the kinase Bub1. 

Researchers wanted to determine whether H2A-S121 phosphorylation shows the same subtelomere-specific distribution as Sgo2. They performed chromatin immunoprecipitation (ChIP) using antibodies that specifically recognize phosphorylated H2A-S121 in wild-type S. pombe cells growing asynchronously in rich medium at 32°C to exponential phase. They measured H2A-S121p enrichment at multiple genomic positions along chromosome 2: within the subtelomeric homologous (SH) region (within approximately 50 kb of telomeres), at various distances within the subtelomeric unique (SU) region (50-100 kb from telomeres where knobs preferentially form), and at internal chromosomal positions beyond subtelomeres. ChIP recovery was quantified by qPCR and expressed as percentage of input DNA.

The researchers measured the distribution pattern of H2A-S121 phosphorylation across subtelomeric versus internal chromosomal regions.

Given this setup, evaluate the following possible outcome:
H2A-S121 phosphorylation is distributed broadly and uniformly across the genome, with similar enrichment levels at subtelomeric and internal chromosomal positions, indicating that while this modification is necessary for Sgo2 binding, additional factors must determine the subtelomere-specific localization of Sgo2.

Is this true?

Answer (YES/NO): YES